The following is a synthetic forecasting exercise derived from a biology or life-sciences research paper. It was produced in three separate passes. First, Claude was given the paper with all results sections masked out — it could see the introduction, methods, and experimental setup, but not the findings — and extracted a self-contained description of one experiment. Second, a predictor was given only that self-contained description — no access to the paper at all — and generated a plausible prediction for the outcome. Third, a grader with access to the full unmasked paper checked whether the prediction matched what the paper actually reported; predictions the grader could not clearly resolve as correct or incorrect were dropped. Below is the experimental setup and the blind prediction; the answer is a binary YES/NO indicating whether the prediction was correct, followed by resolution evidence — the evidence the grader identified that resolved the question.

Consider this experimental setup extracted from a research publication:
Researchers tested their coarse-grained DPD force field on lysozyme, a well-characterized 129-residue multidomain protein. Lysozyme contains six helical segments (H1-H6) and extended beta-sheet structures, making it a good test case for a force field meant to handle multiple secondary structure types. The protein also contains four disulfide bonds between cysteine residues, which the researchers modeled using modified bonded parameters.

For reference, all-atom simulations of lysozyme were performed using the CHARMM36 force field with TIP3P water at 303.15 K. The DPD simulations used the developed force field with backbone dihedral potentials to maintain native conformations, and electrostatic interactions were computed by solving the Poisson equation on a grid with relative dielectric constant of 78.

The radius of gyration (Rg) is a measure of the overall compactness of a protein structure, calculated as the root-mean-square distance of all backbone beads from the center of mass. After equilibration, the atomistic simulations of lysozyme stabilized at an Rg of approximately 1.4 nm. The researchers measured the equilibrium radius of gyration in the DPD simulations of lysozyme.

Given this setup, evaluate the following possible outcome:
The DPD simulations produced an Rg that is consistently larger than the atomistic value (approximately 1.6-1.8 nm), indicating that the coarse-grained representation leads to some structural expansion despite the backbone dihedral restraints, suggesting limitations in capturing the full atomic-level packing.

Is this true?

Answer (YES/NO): NO